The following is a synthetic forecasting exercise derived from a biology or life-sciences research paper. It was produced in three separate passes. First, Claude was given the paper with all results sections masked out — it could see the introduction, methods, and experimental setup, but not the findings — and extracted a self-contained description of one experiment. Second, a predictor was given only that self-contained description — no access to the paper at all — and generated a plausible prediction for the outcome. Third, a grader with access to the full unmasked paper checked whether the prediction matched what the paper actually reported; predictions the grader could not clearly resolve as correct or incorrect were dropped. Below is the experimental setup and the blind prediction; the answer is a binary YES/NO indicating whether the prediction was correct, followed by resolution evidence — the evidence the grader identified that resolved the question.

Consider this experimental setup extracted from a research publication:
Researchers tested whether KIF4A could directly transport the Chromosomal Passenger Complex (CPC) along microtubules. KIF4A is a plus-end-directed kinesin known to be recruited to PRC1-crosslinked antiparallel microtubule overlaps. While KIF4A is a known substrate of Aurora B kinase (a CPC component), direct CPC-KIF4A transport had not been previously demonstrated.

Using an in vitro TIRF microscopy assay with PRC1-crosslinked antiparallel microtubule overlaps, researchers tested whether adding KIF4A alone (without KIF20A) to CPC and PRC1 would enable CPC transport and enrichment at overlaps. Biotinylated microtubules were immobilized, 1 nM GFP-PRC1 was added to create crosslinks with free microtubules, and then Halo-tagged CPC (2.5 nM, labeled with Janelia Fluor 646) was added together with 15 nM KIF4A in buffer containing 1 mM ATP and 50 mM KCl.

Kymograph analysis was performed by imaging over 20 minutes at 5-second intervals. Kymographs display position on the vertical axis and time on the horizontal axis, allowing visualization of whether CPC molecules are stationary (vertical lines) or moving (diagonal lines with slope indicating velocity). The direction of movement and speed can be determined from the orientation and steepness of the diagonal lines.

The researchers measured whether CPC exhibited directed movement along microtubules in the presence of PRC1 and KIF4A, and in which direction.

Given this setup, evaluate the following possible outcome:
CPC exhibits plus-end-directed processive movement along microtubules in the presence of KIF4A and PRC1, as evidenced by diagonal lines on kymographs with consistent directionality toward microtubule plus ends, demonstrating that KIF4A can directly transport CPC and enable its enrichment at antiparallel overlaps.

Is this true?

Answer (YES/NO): YES